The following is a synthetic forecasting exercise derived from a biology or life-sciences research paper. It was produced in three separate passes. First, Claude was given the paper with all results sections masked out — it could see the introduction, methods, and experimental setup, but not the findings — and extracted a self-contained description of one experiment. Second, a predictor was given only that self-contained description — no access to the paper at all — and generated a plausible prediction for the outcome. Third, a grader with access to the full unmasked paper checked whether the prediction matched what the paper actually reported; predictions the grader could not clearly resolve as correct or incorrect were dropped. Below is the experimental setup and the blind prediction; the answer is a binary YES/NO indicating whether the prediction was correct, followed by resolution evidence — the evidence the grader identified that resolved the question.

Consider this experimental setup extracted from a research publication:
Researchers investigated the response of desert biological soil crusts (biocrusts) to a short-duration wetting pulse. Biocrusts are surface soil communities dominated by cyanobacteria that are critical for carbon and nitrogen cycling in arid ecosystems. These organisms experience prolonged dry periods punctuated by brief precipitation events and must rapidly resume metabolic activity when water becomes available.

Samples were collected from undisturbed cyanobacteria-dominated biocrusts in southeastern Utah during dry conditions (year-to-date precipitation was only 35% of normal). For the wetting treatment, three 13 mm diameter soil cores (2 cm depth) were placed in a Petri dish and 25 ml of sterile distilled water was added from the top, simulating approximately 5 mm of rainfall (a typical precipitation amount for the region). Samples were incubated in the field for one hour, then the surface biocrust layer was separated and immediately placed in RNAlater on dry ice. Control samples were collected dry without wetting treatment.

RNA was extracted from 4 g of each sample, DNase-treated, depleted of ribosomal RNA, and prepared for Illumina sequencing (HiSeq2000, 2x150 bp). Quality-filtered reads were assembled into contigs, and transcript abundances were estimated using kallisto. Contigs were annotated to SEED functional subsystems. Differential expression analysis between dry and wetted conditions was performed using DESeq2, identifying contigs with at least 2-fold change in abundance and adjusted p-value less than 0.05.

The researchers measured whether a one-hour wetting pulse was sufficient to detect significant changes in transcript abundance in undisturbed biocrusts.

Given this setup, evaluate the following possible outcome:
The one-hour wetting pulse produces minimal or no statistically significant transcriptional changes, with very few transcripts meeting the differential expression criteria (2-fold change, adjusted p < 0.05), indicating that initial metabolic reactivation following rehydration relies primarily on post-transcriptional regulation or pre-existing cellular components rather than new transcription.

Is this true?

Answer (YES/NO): NO